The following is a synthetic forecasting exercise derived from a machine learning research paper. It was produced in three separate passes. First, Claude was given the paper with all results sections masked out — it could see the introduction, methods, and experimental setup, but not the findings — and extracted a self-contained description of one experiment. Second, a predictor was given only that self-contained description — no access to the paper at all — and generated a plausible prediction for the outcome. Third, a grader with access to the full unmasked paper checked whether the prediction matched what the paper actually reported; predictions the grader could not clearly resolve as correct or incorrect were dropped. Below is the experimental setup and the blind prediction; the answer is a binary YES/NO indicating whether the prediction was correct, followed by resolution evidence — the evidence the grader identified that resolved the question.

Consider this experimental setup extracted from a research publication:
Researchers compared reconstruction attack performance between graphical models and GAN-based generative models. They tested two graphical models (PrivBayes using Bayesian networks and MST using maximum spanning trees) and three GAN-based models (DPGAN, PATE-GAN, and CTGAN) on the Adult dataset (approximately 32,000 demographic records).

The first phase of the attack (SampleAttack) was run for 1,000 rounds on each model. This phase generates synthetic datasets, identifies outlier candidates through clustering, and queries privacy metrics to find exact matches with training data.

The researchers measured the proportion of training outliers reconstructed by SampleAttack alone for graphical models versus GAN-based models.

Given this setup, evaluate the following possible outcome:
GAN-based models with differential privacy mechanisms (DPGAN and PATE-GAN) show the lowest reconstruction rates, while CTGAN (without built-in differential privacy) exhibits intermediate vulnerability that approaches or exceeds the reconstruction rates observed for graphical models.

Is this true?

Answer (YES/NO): NO